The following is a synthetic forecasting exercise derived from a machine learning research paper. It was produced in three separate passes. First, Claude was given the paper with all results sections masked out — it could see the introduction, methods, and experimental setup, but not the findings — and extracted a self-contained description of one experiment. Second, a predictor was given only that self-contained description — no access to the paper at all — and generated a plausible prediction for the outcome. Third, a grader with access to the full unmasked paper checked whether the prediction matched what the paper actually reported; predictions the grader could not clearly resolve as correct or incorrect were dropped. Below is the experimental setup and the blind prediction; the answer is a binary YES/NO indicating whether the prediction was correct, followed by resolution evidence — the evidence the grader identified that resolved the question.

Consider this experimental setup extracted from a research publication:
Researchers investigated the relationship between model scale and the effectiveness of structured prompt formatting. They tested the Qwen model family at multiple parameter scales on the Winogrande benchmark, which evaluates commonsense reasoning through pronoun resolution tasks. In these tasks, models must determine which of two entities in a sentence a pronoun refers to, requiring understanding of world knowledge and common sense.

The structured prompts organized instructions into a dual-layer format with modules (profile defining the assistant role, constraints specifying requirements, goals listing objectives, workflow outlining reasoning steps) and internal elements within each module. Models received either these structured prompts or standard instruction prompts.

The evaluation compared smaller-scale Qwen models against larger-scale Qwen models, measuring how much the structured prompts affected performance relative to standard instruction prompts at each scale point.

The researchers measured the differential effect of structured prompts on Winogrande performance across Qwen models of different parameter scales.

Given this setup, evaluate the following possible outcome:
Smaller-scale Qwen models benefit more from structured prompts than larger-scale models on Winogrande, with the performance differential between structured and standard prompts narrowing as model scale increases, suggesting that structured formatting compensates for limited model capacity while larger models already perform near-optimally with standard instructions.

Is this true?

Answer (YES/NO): NO